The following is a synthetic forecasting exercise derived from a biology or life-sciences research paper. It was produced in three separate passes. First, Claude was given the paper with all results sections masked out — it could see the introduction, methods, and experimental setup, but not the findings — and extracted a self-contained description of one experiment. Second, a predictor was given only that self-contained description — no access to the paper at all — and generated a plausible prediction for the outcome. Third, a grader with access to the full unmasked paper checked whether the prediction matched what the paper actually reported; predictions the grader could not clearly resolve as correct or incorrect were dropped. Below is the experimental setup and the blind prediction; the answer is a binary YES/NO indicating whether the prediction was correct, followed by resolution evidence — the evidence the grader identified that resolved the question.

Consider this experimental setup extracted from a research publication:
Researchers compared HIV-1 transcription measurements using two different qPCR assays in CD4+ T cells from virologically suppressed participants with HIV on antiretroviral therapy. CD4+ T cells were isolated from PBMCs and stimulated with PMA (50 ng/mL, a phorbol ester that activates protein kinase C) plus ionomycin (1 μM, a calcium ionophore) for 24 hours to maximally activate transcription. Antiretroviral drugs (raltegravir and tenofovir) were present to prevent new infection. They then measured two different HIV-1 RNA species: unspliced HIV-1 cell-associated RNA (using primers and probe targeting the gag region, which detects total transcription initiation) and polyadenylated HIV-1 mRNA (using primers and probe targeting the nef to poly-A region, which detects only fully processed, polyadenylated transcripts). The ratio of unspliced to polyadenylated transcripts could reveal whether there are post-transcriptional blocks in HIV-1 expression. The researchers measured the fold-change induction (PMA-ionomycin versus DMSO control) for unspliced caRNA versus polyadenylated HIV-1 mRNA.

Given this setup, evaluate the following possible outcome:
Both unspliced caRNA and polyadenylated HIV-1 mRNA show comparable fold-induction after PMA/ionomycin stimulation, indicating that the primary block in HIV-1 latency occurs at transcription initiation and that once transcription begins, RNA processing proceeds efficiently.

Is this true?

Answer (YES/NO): NO